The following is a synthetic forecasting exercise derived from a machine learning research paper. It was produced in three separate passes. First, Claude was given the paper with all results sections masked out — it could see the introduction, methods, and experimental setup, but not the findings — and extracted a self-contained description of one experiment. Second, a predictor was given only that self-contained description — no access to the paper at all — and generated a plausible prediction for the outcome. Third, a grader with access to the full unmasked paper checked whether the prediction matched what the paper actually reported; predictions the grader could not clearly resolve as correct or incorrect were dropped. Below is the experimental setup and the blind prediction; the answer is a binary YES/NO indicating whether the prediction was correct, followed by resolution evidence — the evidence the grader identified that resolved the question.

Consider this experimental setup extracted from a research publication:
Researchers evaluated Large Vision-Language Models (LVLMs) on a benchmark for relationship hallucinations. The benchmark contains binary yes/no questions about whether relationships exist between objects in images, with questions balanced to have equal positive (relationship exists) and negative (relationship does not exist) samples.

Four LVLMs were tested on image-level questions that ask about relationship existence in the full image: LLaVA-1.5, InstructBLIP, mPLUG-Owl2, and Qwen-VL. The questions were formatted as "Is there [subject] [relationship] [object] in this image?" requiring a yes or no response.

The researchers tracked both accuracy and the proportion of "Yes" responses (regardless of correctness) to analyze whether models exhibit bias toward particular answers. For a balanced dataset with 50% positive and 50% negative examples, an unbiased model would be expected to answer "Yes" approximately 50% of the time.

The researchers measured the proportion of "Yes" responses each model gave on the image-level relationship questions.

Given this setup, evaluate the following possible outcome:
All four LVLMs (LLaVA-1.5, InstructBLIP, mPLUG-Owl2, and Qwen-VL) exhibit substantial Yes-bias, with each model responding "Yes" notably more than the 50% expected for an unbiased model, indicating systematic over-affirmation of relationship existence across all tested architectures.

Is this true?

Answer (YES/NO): NO